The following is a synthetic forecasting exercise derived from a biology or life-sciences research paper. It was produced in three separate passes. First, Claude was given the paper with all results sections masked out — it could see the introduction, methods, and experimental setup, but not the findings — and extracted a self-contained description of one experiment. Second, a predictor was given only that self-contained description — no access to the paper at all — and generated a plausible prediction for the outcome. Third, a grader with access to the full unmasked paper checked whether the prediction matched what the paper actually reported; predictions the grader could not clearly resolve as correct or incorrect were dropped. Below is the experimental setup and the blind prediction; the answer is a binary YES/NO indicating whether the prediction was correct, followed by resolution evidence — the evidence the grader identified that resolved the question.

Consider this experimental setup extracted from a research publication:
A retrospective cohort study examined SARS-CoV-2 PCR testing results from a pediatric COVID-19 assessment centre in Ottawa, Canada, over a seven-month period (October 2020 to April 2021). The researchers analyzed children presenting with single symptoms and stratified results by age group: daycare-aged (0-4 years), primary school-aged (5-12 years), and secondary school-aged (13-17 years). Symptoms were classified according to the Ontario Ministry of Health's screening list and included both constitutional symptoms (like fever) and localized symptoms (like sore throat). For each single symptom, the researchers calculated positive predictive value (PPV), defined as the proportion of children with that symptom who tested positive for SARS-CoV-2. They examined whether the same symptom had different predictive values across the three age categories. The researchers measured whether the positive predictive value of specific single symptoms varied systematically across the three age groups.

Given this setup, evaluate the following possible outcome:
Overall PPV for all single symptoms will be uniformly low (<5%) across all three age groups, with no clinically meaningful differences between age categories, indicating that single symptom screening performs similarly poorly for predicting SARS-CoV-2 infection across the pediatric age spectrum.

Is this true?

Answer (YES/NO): NO